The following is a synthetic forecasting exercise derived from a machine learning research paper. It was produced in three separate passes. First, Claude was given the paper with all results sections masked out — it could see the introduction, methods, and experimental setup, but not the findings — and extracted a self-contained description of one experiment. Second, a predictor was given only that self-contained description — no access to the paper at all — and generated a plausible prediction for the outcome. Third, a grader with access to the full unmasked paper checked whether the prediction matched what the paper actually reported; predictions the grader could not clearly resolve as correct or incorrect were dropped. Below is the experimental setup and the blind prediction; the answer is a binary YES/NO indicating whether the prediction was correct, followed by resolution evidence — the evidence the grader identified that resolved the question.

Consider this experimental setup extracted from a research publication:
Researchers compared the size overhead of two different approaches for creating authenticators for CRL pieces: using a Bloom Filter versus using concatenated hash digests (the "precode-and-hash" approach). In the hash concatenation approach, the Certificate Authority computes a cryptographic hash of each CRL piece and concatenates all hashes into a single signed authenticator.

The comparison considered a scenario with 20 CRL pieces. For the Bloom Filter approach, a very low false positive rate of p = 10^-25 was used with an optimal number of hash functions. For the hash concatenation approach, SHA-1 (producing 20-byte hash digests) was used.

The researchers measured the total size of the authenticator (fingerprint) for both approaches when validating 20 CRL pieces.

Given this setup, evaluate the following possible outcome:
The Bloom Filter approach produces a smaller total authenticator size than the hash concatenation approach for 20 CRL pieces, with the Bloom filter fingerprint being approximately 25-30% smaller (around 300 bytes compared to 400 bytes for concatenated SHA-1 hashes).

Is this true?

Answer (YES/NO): NO